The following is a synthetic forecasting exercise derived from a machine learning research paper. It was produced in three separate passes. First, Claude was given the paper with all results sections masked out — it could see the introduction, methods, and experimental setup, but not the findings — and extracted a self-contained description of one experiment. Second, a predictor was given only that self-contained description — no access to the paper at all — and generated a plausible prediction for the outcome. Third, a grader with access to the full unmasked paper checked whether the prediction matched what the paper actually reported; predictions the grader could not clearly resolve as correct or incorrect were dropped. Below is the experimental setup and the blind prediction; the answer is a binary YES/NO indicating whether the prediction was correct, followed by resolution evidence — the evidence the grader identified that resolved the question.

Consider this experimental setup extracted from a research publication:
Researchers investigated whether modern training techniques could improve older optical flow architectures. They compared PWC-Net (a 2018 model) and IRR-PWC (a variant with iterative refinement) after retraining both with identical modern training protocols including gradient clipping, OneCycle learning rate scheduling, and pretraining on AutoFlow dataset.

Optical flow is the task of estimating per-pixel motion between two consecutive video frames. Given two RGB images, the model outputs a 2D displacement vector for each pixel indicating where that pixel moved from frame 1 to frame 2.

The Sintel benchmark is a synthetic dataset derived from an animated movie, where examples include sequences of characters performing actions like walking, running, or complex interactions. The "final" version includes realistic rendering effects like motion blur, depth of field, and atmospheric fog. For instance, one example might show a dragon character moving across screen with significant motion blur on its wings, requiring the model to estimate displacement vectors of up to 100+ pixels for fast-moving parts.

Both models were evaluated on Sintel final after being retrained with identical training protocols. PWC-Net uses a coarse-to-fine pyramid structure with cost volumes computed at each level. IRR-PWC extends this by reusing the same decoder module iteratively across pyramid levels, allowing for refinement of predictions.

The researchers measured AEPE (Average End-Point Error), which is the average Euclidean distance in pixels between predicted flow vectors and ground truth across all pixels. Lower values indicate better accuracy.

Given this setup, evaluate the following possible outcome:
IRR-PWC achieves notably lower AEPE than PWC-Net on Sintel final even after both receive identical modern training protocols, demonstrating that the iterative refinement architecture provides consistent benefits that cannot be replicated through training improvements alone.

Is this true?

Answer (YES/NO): NO